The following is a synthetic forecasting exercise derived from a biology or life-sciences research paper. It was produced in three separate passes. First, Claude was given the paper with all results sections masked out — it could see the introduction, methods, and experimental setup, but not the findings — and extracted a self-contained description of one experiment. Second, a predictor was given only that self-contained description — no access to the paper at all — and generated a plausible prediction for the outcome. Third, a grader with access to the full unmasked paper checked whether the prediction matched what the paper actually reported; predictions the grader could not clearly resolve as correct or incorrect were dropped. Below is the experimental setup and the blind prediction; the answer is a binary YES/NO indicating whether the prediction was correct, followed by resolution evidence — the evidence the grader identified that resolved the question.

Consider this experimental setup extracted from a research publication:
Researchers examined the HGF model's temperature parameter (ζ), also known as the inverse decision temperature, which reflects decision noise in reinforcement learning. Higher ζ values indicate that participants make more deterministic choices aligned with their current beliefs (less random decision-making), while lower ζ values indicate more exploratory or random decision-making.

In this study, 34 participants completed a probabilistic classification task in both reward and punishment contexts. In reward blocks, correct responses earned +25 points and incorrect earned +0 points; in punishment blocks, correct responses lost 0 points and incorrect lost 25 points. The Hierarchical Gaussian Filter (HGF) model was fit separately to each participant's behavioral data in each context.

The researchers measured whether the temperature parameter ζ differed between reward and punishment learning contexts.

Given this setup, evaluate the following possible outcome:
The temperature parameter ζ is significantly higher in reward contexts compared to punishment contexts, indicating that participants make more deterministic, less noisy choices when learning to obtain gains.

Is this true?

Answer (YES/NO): NO